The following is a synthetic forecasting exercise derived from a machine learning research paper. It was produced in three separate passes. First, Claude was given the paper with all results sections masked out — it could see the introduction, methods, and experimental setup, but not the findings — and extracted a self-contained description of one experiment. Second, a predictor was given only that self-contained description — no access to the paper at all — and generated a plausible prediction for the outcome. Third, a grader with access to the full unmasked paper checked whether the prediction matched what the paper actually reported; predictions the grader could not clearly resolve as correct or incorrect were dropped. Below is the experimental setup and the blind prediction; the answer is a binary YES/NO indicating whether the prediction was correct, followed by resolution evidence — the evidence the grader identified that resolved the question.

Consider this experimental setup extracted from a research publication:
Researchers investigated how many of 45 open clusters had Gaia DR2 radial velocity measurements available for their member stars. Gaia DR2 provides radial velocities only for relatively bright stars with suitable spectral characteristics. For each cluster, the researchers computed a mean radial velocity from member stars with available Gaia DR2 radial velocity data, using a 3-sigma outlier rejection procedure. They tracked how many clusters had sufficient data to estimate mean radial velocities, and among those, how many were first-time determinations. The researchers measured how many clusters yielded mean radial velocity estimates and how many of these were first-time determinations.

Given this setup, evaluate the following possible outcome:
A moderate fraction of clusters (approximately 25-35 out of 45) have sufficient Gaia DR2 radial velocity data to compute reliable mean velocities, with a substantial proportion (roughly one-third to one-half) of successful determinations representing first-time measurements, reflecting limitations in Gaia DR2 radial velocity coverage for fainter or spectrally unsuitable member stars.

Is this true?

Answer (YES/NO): NO